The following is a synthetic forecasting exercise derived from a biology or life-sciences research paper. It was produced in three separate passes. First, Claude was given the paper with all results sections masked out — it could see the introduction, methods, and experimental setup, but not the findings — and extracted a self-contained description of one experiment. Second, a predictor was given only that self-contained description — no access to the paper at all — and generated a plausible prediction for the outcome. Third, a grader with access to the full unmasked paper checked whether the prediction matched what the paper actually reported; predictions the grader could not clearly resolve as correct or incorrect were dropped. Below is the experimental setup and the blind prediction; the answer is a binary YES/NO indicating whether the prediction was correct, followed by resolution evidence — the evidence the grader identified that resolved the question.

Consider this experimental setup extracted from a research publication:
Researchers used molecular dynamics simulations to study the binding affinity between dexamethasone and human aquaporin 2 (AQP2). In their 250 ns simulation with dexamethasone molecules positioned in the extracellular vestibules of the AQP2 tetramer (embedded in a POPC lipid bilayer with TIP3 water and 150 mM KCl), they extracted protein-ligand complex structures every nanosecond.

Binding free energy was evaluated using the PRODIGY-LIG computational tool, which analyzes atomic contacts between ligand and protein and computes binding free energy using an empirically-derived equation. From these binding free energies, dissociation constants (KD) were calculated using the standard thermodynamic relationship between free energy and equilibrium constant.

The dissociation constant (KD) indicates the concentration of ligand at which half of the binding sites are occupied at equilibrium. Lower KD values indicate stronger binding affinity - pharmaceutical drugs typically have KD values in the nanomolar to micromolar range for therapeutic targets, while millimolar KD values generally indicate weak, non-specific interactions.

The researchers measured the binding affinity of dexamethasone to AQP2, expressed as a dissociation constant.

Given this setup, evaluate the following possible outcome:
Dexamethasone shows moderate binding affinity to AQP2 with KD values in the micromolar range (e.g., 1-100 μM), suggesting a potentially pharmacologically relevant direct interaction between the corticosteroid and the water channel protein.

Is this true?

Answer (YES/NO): NO